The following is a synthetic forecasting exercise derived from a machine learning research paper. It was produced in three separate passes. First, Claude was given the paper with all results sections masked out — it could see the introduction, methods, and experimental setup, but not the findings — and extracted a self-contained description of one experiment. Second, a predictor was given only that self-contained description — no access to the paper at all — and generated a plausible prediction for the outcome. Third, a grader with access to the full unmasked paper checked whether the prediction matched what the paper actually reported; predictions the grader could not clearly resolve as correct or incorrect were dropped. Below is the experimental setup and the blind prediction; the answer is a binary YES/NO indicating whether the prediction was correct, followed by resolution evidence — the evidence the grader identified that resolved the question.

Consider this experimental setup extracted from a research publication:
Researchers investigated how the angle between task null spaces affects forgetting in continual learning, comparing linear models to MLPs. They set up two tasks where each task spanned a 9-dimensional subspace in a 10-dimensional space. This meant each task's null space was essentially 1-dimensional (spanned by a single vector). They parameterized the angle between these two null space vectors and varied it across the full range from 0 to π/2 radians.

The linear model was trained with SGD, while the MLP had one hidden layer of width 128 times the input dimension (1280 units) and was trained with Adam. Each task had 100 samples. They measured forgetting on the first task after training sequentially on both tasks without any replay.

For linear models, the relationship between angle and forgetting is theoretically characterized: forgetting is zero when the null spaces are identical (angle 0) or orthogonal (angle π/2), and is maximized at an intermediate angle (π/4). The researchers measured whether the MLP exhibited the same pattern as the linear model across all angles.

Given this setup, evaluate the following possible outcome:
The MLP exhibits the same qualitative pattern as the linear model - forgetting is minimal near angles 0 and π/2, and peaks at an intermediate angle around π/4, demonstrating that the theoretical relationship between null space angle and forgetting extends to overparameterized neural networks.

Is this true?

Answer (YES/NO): NO